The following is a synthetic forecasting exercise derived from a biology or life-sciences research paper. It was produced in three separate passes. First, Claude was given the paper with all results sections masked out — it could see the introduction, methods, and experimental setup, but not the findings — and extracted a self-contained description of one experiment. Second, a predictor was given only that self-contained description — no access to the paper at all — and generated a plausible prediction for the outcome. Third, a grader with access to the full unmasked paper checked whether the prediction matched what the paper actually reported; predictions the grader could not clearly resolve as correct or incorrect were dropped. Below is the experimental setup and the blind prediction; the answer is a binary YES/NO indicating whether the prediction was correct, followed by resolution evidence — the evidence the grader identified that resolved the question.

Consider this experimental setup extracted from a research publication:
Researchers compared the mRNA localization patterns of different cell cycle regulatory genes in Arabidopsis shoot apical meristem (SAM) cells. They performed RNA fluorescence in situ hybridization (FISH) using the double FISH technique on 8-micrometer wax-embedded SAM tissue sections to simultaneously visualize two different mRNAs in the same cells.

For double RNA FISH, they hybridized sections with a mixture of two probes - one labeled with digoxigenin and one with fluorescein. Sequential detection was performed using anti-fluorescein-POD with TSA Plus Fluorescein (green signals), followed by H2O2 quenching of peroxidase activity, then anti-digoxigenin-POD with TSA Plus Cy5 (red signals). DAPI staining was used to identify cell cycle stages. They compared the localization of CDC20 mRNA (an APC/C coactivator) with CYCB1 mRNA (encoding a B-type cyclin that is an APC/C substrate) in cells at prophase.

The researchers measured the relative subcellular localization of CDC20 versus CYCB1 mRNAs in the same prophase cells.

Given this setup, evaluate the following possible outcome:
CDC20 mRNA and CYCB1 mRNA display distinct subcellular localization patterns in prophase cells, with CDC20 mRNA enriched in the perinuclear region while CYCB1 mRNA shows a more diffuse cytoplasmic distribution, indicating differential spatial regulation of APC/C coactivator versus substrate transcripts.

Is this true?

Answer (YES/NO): NO